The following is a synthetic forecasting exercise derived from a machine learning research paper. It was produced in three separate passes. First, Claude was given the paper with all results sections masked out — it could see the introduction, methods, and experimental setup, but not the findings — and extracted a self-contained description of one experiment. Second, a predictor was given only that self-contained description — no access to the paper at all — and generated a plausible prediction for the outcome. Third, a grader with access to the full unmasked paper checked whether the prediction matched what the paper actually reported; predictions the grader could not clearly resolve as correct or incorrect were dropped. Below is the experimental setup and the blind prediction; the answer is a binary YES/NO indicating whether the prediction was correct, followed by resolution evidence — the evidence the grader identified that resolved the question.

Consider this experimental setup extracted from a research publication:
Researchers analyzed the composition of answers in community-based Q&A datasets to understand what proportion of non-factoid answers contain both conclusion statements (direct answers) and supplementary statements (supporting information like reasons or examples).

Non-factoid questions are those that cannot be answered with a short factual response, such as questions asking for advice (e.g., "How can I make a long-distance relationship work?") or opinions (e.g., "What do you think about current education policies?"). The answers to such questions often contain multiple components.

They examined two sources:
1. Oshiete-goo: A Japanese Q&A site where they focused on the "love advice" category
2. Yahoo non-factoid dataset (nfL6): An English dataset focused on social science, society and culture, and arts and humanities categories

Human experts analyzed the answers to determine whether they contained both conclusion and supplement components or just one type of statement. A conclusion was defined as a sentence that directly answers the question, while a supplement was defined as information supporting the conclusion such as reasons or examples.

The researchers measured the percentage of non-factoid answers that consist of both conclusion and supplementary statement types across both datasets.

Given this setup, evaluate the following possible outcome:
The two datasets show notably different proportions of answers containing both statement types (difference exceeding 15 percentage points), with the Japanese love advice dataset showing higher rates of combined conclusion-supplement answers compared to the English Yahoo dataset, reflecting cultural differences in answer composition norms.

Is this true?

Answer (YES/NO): NO